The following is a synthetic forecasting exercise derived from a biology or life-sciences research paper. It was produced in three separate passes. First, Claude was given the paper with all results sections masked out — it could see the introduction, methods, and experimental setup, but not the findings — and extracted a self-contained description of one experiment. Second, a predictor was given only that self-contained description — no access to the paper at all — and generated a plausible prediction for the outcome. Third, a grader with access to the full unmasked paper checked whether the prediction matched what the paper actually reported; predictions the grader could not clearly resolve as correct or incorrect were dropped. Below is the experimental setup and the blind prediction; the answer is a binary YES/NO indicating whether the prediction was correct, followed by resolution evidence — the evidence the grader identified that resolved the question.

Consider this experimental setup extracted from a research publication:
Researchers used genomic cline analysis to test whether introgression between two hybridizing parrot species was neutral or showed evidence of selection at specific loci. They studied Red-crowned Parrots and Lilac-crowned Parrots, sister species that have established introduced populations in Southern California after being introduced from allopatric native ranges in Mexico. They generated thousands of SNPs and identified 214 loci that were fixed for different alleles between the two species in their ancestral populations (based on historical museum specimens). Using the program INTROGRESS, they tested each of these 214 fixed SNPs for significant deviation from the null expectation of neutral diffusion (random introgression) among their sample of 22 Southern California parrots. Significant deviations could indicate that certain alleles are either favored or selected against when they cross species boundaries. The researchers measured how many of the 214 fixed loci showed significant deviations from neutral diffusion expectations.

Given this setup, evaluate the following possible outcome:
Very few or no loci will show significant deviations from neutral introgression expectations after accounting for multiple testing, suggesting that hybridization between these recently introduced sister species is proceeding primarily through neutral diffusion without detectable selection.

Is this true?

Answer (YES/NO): NO